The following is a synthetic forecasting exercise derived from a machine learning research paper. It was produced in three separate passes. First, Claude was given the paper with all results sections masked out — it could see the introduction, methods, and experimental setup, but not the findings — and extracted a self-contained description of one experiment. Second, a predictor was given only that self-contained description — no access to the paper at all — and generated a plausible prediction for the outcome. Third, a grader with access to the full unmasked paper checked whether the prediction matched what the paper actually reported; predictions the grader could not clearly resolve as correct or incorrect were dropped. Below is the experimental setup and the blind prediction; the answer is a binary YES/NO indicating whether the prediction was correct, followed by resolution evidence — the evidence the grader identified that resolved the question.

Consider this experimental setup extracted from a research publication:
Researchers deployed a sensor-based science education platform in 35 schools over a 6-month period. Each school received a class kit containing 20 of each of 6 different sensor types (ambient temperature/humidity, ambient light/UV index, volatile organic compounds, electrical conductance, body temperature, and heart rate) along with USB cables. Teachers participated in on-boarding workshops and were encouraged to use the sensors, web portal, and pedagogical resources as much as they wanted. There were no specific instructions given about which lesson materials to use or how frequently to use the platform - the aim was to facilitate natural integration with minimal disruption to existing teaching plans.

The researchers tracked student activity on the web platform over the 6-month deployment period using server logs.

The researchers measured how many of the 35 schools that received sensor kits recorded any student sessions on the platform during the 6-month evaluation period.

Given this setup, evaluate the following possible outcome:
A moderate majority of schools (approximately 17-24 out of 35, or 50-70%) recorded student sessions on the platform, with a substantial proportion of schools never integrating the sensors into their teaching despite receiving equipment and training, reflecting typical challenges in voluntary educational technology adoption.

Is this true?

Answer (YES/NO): NO